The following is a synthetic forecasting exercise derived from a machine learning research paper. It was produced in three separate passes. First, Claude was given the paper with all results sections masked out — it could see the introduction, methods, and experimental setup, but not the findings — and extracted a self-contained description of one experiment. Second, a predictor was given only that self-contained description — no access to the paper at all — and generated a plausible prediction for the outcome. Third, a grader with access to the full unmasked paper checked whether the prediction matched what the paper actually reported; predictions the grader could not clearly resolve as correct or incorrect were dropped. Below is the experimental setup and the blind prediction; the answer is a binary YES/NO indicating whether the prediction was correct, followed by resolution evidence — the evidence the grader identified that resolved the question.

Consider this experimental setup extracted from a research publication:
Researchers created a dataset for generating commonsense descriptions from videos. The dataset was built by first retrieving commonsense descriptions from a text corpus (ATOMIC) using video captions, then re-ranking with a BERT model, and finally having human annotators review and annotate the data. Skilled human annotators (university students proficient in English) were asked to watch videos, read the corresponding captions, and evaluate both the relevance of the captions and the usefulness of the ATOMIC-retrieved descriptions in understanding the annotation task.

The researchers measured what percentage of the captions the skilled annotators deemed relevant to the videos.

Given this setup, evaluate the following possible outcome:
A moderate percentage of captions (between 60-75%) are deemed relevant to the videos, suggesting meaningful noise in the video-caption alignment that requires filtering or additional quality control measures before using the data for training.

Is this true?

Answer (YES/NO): NO